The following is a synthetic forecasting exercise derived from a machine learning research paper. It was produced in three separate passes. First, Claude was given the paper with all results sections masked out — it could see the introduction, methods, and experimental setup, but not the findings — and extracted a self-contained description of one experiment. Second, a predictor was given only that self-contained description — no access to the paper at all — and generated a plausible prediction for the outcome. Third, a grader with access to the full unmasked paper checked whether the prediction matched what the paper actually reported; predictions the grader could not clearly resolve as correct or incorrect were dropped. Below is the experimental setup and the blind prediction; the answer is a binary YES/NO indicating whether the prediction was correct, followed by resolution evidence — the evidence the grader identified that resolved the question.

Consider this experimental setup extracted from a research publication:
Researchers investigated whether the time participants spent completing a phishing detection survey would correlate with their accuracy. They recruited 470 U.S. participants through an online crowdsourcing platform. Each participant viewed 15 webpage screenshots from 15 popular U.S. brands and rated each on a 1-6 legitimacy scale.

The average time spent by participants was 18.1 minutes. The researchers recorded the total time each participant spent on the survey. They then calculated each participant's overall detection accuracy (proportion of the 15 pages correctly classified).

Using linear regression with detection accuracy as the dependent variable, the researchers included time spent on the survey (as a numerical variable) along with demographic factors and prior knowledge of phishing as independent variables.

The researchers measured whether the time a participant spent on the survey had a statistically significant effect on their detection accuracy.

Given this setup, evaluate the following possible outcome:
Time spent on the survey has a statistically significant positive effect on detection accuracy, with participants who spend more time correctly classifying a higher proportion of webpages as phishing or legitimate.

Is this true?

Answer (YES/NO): NO